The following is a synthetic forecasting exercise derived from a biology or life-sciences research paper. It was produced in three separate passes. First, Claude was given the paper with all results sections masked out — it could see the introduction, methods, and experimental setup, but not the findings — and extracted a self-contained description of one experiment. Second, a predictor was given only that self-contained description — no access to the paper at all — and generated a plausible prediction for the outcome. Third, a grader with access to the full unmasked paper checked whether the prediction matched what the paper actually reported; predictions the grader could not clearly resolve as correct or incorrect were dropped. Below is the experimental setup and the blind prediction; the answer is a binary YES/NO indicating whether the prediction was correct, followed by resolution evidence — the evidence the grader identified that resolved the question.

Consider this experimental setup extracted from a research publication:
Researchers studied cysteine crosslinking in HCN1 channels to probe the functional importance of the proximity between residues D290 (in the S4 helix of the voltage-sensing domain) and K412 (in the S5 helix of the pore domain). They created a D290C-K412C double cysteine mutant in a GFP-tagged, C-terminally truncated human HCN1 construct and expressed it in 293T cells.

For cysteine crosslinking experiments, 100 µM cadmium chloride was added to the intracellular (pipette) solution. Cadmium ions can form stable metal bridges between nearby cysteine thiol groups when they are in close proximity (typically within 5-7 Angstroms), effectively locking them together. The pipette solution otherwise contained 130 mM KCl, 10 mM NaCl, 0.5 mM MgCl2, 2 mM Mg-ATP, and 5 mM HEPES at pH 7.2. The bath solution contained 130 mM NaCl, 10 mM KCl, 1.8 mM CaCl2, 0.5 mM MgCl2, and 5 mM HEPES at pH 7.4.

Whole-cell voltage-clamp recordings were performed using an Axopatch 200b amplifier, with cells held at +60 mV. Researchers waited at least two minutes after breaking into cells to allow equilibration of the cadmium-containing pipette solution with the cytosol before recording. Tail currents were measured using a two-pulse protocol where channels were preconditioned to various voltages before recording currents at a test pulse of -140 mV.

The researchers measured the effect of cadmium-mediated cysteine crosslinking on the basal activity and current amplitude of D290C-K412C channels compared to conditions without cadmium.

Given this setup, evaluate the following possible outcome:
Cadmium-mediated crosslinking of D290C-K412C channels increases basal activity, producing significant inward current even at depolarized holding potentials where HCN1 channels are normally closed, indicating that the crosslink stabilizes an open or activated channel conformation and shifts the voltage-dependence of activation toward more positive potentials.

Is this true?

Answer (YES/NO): YES